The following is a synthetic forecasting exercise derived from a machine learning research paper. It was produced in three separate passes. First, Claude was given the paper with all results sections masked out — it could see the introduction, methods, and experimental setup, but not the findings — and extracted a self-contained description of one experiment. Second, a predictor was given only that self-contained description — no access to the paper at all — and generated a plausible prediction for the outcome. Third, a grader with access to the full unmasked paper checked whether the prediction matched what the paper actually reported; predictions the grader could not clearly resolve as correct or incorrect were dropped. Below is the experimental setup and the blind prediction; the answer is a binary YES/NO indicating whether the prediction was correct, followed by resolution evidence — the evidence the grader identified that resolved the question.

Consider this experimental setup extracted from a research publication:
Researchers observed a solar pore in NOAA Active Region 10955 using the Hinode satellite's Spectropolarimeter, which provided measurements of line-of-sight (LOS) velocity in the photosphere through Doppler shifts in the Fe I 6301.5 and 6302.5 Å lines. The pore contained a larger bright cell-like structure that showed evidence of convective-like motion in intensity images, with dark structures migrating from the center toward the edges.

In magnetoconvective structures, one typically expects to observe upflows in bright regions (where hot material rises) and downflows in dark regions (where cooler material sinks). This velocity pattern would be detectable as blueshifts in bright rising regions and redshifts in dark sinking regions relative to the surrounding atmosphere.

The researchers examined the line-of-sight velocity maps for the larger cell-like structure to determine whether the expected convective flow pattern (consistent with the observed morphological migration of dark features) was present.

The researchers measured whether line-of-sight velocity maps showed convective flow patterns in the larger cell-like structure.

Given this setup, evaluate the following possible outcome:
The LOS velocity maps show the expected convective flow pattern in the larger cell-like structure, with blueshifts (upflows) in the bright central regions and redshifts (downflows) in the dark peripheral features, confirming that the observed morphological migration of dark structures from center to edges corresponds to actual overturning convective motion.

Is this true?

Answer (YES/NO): NO